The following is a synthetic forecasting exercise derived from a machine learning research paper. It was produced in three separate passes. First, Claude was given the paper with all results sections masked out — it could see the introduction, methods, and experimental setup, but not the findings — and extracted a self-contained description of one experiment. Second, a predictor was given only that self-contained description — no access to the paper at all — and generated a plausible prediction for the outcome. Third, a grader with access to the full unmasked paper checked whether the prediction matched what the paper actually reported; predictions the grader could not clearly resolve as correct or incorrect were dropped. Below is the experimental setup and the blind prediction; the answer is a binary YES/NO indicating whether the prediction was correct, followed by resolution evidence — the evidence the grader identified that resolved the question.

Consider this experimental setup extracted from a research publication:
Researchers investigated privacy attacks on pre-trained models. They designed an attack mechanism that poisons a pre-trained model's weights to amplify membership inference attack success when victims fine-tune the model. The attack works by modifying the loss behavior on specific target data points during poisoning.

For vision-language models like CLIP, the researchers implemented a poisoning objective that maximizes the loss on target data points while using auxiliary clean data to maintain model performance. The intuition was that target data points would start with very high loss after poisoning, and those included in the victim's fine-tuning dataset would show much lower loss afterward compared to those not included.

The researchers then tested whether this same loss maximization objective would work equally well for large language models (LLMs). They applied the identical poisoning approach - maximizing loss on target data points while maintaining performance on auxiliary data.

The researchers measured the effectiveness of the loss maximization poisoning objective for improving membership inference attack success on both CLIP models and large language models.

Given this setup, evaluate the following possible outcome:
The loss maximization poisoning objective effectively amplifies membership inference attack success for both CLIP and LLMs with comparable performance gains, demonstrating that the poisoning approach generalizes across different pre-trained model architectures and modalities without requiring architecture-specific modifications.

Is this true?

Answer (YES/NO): NO